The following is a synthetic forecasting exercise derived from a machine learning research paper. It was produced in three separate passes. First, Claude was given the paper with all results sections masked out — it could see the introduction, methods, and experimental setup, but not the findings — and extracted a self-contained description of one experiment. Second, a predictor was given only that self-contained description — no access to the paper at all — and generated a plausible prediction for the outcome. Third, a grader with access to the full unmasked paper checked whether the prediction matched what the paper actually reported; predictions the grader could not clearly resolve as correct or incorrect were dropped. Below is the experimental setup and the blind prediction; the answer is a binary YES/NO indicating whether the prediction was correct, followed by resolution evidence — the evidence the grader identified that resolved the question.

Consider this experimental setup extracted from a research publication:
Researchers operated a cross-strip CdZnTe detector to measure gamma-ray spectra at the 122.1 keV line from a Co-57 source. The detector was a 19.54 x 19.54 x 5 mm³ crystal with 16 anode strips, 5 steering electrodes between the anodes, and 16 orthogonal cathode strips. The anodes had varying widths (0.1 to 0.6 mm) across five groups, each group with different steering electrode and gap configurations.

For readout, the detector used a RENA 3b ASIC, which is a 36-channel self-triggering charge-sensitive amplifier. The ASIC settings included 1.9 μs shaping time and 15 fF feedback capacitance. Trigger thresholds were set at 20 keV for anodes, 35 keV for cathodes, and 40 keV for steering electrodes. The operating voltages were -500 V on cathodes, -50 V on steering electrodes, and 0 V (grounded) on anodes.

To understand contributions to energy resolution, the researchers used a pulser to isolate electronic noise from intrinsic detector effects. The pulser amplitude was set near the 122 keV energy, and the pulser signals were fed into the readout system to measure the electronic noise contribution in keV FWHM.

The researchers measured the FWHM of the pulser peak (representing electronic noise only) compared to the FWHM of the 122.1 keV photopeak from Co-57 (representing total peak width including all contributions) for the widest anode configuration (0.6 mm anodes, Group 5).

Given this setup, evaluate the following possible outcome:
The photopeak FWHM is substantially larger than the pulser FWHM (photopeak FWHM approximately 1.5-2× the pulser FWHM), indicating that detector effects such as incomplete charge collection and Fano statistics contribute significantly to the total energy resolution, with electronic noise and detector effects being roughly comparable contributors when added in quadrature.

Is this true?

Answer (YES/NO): NO